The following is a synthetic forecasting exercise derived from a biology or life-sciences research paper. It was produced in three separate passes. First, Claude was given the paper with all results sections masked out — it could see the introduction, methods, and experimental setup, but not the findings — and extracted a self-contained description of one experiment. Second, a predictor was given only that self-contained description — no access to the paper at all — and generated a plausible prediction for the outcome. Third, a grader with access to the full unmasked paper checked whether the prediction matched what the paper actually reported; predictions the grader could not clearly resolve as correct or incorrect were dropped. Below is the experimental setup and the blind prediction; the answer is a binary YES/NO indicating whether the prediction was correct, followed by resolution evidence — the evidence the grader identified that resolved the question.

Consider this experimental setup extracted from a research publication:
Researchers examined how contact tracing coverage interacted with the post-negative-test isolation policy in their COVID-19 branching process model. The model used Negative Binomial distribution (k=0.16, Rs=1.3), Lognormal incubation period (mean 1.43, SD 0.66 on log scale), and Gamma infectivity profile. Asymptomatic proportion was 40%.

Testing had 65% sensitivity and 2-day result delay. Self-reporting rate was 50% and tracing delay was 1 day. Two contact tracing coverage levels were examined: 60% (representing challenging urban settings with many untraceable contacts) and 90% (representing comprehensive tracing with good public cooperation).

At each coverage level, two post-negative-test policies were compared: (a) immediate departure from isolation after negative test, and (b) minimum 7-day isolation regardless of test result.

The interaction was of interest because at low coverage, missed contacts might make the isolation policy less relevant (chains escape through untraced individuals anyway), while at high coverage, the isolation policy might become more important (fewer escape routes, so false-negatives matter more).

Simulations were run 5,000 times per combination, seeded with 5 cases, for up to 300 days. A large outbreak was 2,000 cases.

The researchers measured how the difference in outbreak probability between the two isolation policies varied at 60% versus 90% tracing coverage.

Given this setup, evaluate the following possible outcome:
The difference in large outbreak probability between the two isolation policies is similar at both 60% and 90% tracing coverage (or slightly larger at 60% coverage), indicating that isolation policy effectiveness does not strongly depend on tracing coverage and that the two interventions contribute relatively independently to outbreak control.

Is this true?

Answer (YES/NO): NO